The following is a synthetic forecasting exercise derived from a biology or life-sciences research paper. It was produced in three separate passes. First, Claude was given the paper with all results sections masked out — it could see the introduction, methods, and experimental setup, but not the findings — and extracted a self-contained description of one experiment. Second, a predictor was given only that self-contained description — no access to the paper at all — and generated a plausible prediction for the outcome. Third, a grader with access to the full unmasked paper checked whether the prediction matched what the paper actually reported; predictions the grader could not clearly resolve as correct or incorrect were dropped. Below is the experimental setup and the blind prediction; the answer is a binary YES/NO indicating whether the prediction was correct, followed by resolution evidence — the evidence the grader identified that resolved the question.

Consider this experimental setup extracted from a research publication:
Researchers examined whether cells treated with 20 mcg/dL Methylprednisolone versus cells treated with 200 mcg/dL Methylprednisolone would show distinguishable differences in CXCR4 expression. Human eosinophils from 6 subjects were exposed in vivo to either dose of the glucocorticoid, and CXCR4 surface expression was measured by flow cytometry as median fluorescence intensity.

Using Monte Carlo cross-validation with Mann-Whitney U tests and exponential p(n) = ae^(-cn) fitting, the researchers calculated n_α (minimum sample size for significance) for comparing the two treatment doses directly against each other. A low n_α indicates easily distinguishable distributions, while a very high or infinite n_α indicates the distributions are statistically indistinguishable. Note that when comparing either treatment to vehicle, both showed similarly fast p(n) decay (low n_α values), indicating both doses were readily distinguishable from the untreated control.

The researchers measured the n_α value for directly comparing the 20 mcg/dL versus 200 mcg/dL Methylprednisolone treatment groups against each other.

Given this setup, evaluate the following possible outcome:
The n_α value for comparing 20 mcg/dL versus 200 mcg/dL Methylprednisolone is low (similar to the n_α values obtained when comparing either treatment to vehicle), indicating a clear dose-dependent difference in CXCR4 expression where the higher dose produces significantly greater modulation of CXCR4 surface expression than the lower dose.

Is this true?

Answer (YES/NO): NO